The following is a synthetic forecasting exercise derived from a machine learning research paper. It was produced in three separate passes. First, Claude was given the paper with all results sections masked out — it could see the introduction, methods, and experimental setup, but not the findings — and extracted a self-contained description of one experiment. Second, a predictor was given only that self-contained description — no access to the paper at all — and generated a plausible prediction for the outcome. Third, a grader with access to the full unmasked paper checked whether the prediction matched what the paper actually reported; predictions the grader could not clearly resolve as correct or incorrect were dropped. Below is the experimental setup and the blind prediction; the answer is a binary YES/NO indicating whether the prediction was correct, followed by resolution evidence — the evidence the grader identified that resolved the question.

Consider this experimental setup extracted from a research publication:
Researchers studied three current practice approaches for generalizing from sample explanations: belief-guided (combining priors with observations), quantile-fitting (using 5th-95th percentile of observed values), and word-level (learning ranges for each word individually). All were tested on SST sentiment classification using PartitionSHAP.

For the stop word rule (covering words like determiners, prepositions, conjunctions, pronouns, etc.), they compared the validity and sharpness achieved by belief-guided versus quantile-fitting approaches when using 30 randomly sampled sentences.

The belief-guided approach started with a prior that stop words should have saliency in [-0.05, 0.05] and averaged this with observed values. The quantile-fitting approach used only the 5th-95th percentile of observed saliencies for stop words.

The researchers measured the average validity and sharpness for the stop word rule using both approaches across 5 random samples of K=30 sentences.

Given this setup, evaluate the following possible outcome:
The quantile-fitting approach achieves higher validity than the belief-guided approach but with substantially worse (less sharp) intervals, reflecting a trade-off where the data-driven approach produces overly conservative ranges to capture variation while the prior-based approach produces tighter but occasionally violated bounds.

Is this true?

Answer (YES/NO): YES